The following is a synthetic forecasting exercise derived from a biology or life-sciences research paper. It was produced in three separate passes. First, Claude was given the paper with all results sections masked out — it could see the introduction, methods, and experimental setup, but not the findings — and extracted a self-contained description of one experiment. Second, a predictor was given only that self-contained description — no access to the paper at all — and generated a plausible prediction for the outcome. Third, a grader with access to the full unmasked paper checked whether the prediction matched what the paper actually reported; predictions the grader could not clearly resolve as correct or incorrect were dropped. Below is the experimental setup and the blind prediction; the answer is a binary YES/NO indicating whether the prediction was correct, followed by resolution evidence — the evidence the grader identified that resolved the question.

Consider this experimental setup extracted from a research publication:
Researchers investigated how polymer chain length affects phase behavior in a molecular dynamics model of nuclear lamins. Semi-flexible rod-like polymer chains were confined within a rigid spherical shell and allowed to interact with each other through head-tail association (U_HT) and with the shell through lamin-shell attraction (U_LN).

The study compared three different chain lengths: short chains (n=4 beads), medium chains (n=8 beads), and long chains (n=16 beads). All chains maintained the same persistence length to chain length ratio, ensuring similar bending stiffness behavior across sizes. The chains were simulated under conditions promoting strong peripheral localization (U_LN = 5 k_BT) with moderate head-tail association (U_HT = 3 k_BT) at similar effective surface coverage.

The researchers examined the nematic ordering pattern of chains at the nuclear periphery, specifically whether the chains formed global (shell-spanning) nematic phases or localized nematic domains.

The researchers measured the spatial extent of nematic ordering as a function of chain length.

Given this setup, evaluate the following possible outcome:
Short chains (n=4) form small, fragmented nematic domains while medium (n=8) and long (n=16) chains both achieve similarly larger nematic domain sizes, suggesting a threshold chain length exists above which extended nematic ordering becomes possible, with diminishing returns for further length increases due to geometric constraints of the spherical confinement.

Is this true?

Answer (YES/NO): NO